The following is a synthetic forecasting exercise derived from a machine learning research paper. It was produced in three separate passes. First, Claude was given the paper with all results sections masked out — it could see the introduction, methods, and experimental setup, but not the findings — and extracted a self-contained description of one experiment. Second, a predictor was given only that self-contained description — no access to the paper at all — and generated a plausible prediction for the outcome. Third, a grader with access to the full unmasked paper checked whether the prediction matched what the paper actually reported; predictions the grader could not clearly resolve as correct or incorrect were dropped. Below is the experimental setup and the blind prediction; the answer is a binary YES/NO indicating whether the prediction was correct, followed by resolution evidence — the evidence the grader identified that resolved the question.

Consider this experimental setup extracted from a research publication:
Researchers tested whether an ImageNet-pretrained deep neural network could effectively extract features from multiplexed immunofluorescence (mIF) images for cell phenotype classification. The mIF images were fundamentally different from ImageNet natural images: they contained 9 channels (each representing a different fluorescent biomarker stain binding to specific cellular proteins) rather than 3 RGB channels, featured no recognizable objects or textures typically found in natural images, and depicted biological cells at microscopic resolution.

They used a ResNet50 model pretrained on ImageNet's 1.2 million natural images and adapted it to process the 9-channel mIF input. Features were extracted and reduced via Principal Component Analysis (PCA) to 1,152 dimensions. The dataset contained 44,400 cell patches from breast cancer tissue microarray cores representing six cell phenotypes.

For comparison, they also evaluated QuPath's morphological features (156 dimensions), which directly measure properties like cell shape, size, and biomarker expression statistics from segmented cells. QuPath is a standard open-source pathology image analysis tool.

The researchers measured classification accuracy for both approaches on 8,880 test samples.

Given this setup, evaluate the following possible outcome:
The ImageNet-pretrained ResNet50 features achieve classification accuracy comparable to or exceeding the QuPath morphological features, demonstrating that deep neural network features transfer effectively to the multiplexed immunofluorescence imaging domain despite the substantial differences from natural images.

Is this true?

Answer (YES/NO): NO